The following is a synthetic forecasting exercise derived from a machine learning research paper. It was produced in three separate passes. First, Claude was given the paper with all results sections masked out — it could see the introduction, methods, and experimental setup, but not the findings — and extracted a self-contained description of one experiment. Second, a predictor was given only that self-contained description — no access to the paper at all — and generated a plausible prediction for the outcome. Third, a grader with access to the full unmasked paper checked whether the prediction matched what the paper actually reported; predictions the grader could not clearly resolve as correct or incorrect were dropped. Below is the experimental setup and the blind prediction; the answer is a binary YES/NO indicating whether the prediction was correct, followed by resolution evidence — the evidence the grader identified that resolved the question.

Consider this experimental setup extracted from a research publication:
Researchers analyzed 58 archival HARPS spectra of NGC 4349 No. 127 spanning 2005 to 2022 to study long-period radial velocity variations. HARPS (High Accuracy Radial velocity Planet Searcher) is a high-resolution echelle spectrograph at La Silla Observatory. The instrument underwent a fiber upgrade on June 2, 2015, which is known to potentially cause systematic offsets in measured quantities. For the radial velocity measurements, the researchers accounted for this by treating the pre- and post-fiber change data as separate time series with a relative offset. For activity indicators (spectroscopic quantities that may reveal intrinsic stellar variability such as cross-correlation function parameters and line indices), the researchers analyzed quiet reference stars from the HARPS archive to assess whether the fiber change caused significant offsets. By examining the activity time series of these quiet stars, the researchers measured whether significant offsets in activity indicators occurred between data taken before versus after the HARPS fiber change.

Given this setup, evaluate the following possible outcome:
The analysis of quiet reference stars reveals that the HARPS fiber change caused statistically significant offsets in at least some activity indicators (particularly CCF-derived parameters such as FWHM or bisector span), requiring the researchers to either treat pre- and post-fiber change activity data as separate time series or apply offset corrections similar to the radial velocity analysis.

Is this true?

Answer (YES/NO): NO